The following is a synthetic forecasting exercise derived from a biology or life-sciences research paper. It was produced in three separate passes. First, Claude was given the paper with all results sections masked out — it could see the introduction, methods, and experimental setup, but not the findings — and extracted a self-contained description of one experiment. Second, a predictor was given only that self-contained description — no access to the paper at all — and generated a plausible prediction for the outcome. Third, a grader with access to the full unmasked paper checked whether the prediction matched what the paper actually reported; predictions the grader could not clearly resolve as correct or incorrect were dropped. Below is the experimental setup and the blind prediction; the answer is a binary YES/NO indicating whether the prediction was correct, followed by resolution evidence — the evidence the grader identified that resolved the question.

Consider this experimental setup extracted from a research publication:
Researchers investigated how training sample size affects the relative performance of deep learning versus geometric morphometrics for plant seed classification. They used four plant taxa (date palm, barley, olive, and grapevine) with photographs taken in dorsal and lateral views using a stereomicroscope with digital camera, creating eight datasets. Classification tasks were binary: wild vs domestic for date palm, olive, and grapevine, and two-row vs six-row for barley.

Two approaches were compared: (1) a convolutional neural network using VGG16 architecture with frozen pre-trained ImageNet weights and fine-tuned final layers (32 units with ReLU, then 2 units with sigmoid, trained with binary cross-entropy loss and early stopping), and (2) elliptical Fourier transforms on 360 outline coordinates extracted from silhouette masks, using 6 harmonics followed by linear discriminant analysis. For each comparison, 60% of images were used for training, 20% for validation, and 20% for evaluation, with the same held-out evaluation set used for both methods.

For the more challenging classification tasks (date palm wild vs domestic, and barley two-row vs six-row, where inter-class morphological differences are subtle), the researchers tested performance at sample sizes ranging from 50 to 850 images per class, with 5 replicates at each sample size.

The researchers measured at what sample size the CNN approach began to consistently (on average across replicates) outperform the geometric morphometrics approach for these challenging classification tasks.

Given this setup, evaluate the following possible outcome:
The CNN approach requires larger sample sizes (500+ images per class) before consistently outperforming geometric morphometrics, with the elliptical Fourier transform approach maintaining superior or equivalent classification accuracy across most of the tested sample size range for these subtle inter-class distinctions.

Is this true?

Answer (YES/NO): NO